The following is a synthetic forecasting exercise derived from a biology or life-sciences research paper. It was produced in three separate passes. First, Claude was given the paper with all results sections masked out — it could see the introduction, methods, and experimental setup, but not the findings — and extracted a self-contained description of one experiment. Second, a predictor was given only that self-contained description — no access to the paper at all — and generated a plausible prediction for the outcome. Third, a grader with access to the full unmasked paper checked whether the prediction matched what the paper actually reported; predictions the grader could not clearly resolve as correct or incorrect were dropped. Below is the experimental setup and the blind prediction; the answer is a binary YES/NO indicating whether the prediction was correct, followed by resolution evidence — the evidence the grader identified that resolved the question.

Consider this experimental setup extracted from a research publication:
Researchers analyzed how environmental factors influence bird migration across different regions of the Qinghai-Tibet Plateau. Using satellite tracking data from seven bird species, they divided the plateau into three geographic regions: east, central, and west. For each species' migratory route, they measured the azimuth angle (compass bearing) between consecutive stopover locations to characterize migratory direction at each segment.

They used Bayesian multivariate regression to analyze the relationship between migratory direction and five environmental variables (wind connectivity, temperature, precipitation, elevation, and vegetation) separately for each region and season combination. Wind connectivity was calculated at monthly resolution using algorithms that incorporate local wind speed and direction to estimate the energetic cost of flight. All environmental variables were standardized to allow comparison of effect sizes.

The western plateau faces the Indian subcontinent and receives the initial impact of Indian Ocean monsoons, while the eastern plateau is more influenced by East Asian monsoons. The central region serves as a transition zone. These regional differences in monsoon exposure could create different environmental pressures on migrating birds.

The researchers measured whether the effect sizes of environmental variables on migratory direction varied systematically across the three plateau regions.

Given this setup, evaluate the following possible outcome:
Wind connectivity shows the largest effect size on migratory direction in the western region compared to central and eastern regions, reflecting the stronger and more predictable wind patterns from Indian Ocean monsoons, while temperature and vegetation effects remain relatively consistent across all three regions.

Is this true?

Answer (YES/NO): NO